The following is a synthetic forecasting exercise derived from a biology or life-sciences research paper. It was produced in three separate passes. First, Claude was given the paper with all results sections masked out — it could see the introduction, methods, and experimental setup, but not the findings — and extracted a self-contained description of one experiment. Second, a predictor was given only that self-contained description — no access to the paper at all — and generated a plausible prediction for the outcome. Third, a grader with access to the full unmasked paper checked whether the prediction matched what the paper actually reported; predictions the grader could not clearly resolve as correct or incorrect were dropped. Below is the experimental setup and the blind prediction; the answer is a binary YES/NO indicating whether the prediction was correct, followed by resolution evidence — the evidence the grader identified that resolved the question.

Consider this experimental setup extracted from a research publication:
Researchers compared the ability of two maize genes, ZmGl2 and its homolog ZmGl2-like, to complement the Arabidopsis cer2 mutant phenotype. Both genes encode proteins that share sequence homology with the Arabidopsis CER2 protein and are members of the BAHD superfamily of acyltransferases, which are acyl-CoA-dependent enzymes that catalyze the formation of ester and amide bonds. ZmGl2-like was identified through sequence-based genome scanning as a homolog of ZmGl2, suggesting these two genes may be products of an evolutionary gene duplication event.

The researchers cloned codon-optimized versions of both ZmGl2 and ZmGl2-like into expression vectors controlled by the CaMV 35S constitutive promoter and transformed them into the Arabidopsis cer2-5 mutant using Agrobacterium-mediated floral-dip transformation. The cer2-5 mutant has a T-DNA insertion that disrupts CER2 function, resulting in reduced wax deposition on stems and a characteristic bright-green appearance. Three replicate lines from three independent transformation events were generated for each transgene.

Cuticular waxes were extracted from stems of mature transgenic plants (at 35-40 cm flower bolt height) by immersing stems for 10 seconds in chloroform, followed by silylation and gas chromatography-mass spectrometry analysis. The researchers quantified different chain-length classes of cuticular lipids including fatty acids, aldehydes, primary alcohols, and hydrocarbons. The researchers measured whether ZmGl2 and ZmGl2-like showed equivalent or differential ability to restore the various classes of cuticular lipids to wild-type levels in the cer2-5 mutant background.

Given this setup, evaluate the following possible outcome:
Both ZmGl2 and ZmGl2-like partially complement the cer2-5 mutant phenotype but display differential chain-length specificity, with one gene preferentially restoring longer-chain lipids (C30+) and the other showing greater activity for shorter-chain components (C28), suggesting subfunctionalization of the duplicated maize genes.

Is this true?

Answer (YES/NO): NO